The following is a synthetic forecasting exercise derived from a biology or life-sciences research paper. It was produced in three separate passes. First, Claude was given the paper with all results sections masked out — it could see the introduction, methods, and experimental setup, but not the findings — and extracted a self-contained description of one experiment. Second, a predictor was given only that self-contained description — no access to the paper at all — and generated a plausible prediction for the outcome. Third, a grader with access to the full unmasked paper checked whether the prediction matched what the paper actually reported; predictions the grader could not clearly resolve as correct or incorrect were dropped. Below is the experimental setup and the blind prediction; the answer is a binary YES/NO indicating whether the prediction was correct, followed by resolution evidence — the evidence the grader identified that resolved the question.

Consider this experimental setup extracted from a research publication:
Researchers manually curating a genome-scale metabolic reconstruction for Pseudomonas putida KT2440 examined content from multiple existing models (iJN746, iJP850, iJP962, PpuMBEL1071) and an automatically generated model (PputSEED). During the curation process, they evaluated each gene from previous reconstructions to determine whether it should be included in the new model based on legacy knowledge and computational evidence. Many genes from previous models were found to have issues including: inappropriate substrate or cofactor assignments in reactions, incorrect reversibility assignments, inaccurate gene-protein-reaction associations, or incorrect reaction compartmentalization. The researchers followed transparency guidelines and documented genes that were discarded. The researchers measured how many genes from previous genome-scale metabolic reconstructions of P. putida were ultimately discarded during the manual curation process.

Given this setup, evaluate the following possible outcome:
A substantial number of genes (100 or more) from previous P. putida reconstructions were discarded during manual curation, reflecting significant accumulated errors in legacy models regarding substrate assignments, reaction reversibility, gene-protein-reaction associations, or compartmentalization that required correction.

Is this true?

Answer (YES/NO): YES